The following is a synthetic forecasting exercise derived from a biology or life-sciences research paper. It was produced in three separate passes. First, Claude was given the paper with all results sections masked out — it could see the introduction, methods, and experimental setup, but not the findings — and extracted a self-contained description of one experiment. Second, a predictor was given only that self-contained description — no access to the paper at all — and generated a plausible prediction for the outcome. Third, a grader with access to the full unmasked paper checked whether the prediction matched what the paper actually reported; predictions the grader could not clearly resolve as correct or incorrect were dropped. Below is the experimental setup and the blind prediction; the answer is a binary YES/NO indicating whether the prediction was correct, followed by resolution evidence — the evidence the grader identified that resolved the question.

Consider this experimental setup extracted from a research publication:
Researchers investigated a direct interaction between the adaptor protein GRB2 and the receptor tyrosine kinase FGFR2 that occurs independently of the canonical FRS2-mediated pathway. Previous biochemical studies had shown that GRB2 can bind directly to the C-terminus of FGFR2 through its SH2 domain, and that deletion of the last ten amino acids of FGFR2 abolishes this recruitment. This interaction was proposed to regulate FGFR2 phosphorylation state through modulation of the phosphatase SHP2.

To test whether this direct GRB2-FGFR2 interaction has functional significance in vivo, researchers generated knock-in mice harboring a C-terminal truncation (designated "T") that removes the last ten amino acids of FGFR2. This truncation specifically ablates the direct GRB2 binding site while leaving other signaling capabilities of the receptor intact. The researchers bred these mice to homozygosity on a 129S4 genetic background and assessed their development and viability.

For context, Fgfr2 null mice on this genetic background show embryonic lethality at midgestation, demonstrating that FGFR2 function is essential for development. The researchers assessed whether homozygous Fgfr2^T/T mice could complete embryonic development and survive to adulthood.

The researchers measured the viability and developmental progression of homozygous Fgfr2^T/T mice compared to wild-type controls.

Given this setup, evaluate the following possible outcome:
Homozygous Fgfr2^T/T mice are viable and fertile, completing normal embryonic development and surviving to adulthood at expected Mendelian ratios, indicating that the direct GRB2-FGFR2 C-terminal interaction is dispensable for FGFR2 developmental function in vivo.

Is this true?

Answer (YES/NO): YES